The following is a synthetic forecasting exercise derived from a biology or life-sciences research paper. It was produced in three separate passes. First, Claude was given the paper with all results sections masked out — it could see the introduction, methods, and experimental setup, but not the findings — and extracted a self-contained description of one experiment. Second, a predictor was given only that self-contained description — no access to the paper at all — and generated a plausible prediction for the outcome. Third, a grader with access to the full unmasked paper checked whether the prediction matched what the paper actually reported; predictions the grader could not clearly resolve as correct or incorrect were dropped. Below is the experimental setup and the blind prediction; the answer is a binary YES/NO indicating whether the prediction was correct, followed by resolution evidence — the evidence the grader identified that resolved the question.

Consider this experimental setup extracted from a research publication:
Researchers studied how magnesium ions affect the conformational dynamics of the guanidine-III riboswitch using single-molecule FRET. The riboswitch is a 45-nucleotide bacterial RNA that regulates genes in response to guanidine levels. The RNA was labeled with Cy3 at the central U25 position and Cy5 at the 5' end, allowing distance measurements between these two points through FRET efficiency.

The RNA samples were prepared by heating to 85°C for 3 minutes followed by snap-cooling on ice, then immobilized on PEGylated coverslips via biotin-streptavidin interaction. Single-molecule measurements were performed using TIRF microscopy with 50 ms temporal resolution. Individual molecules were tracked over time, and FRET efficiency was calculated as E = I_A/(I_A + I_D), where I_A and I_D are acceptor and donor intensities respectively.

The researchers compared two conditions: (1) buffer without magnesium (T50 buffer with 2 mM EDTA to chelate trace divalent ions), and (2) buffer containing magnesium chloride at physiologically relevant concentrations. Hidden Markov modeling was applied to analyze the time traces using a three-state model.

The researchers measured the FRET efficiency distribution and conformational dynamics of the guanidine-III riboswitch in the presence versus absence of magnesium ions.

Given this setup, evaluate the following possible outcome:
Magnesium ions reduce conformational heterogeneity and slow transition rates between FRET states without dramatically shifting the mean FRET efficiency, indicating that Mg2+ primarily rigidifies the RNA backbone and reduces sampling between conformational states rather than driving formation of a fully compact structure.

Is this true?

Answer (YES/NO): NO